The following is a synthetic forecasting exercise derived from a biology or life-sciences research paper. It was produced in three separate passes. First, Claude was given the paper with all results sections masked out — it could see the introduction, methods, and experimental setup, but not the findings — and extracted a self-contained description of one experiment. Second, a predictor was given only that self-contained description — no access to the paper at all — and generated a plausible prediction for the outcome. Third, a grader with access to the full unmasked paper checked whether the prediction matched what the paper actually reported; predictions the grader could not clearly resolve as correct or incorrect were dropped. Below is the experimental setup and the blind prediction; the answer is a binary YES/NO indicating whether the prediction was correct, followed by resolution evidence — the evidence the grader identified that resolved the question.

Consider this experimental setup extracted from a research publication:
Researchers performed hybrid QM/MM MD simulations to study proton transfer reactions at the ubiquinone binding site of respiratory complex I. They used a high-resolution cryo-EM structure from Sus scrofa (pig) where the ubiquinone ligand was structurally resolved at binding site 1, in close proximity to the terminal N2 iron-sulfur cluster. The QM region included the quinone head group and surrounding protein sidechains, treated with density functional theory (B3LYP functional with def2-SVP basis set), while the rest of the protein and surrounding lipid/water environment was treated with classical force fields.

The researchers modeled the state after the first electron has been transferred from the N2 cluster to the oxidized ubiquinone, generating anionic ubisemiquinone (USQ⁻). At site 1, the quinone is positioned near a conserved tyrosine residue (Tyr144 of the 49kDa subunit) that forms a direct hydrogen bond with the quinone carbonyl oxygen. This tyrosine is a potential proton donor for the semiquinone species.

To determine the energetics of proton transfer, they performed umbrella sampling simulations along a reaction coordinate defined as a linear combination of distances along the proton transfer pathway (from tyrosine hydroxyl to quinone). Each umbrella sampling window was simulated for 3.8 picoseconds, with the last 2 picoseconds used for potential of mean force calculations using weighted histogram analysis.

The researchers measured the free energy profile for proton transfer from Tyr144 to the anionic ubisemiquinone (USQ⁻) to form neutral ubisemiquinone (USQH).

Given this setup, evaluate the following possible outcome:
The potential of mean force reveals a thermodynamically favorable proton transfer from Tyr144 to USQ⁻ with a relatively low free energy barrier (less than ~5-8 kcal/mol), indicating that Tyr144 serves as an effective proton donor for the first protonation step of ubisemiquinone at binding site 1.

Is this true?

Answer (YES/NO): NO